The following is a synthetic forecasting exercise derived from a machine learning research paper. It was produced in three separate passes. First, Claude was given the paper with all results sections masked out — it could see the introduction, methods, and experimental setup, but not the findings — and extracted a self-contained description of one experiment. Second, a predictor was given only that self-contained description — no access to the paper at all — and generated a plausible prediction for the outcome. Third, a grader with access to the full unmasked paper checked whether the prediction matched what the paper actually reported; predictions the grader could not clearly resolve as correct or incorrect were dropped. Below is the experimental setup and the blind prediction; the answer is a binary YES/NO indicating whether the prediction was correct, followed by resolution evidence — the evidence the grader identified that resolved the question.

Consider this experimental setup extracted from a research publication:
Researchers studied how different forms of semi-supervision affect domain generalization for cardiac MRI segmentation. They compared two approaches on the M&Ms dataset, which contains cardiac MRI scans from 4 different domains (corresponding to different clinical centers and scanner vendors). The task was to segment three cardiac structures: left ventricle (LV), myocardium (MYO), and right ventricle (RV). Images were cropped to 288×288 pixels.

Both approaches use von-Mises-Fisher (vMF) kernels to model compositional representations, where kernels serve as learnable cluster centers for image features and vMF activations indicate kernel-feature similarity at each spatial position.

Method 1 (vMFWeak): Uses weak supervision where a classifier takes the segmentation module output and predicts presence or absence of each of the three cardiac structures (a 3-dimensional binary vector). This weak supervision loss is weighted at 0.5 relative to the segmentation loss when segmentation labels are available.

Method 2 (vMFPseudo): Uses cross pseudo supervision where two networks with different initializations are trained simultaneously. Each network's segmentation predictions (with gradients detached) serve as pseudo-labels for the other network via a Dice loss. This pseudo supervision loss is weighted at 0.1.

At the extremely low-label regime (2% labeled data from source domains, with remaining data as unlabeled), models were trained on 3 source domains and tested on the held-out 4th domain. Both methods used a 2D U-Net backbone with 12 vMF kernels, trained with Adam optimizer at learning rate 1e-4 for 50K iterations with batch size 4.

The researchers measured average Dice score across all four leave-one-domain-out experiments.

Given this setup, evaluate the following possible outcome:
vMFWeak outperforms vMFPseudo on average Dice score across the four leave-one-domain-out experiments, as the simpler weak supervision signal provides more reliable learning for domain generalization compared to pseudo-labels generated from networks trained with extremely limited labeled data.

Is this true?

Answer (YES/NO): NO